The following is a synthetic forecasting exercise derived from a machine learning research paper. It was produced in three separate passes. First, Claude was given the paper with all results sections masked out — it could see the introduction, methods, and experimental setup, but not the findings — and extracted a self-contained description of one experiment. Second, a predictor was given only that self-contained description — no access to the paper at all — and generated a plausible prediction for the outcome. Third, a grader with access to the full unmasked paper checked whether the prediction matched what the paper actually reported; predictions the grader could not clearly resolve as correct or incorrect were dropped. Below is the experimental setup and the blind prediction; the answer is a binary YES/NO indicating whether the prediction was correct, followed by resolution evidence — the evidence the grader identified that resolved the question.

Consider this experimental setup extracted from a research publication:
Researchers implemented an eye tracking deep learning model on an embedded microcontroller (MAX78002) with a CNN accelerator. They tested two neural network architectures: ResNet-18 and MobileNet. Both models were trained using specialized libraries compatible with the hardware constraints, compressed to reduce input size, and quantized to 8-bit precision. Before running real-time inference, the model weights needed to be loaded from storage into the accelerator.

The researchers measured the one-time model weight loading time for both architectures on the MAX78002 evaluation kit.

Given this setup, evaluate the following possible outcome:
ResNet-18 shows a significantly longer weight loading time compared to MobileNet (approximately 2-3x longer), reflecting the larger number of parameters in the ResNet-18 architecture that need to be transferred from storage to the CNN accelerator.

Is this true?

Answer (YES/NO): YES